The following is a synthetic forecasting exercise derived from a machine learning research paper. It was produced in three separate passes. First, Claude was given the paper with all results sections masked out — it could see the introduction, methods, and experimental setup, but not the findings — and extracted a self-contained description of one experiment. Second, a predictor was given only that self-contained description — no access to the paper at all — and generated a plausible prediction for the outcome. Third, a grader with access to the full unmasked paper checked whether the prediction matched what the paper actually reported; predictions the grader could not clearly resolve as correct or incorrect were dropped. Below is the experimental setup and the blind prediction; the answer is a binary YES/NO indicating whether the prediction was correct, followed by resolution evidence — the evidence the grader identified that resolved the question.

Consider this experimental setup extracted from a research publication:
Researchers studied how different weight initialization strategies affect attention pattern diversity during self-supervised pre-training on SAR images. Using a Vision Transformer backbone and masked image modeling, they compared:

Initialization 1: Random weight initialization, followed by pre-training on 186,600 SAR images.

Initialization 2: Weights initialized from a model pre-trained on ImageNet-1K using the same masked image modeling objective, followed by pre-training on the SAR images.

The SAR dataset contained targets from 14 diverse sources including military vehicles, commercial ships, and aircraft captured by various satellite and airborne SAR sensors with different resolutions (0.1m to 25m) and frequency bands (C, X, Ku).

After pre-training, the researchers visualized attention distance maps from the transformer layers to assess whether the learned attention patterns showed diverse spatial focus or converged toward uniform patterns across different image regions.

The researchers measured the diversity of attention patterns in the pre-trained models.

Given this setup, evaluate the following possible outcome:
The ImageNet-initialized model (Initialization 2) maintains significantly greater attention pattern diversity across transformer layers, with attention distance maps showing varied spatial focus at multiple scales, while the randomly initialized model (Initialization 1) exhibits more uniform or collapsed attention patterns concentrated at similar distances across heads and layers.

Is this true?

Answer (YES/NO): YES